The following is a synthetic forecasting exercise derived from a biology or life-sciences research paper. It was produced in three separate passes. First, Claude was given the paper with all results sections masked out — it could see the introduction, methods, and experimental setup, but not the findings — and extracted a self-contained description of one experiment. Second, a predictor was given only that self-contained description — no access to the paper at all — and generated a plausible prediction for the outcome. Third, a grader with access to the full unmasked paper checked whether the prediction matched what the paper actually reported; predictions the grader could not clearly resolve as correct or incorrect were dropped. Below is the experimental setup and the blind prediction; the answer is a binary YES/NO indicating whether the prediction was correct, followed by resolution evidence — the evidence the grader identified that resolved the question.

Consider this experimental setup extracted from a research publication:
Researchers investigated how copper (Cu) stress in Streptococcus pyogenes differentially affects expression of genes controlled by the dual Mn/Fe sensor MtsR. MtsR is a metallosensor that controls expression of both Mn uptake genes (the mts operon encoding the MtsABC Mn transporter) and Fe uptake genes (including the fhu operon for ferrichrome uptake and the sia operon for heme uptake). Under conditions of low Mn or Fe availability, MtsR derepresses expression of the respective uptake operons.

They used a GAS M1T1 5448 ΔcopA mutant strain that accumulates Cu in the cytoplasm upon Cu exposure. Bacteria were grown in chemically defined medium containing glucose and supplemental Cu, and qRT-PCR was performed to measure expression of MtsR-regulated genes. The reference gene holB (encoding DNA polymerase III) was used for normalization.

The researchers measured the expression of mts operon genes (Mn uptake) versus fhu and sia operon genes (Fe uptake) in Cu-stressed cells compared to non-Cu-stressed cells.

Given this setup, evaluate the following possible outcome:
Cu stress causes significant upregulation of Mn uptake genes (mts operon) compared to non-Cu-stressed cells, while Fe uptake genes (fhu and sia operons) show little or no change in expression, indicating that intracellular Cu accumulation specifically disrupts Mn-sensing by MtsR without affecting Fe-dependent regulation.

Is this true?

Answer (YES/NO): NO